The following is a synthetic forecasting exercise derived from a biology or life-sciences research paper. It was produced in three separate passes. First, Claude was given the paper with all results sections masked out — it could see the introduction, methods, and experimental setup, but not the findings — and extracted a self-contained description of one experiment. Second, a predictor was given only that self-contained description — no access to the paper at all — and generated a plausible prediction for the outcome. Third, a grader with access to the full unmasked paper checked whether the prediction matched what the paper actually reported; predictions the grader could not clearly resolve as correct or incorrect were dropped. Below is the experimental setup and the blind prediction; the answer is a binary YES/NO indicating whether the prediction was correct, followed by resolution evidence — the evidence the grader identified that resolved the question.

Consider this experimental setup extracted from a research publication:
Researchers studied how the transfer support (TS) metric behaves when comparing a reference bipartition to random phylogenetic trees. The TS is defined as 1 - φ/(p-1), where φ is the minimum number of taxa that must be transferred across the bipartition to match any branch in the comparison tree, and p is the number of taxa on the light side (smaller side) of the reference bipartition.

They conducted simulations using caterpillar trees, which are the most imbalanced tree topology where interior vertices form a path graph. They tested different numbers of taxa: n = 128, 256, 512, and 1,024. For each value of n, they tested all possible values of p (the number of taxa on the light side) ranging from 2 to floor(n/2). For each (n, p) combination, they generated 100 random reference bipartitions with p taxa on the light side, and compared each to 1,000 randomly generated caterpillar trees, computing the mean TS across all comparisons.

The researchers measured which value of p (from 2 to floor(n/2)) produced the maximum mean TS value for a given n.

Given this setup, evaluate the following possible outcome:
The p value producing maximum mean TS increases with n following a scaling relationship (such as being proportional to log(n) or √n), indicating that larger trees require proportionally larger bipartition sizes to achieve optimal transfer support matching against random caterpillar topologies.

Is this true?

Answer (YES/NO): NO